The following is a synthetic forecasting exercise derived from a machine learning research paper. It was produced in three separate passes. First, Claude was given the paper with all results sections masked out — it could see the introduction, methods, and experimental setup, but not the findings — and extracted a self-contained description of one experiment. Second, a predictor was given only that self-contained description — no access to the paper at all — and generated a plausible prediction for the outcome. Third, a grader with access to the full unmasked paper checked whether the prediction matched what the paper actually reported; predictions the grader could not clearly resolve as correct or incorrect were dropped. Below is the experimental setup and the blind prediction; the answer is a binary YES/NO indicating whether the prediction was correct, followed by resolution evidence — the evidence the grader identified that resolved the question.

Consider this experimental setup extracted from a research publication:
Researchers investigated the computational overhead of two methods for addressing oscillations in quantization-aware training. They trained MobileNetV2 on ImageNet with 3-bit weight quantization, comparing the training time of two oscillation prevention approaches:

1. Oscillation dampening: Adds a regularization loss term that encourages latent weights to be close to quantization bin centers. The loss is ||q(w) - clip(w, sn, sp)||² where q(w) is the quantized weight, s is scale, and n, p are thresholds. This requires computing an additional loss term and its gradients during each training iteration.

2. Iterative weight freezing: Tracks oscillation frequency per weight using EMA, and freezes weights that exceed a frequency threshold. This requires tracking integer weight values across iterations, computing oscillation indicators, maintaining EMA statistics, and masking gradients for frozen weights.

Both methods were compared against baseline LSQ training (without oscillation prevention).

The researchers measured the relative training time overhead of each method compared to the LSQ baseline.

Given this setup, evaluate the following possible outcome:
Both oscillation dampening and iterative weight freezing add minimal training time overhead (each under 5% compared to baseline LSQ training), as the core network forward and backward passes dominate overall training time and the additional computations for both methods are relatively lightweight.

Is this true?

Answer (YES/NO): NO